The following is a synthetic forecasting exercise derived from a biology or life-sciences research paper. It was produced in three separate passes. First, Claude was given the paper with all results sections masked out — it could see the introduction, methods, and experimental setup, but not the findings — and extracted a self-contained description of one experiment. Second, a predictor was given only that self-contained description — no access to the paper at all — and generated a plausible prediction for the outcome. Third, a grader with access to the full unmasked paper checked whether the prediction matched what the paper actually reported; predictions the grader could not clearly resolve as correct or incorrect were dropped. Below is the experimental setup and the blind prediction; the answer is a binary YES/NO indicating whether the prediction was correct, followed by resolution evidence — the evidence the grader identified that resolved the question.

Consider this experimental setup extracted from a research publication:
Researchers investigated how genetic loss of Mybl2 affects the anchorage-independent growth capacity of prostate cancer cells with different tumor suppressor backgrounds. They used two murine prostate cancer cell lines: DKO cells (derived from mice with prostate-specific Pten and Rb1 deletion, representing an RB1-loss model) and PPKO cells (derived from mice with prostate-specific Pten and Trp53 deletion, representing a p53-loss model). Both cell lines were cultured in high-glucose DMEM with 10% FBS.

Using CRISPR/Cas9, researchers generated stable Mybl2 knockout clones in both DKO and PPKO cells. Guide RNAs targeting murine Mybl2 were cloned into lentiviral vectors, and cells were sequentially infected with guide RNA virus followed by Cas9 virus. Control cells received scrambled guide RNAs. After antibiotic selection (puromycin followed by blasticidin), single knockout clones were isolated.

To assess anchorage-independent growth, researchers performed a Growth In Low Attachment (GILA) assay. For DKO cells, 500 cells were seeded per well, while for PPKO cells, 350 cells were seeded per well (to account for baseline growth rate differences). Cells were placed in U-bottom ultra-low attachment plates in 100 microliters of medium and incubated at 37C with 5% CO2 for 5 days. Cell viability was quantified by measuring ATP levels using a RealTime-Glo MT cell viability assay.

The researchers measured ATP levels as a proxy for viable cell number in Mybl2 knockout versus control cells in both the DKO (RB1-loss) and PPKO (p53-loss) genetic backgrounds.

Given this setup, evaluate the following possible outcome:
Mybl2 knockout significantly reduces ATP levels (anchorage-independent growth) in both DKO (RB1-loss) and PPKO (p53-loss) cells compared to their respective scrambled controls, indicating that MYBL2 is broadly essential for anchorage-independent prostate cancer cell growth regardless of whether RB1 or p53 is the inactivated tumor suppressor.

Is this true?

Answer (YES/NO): YES